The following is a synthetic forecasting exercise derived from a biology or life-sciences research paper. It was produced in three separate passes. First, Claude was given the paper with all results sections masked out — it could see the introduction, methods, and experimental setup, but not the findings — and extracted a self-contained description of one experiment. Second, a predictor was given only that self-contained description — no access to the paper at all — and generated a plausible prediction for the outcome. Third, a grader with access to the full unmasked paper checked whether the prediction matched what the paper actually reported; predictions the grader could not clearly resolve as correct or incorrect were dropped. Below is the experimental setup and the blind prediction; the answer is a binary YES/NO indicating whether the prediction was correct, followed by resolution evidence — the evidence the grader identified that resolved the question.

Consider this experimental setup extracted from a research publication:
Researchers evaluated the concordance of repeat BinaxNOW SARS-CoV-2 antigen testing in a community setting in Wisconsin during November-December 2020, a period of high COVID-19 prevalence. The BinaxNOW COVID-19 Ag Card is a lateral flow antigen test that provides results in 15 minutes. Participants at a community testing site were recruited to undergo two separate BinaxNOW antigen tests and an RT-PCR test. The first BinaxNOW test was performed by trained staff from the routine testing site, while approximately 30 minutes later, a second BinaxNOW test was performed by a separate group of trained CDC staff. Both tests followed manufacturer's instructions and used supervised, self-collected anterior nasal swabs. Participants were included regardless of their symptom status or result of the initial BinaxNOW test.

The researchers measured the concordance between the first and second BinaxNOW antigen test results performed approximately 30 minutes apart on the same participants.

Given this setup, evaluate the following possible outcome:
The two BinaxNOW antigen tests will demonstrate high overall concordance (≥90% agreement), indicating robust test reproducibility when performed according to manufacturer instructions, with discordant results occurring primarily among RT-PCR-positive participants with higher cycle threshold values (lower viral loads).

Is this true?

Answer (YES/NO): YES